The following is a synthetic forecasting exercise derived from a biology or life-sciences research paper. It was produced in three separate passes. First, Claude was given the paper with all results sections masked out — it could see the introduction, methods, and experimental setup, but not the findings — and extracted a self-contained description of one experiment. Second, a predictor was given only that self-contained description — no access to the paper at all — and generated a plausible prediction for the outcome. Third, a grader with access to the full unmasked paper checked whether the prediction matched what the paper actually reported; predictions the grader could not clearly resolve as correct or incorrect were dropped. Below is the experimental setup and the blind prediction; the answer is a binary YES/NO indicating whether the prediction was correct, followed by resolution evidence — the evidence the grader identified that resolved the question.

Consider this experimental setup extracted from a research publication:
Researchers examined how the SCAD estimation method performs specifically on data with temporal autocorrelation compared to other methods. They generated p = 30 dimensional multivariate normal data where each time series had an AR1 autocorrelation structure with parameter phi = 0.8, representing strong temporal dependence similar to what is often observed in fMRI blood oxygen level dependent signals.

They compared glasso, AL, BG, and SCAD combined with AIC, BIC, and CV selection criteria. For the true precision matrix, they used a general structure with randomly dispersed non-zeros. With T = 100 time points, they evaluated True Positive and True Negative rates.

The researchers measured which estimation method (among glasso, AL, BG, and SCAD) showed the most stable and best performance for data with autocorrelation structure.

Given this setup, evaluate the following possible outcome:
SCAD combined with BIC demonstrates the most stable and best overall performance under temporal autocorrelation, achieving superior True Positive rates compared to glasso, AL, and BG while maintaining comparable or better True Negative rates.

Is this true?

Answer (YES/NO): NO